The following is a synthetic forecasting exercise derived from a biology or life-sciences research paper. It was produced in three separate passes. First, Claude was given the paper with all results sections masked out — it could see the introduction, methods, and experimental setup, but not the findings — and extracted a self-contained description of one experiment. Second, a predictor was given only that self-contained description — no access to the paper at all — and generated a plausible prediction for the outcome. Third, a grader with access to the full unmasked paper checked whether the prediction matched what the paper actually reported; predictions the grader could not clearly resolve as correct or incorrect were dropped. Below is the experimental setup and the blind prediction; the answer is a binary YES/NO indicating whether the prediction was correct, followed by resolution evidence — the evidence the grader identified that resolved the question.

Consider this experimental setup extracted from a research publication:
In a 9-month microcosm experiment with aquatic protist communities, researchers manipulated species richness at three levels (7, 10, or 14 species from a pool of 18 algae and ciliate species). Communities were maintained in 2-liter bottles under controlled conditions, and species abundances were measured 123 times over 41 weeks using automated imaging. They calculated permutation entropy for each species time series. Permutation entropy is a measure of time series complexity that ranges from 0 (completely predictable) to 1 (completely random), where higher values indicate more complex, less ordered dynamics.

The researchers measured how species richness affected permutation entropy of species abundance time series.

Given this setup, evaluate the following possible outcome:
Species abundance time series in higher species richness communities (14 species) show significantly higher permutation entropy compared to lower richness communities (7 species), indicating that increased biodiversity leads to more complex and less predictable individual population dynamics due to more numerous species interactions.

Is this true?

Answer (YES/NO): YES